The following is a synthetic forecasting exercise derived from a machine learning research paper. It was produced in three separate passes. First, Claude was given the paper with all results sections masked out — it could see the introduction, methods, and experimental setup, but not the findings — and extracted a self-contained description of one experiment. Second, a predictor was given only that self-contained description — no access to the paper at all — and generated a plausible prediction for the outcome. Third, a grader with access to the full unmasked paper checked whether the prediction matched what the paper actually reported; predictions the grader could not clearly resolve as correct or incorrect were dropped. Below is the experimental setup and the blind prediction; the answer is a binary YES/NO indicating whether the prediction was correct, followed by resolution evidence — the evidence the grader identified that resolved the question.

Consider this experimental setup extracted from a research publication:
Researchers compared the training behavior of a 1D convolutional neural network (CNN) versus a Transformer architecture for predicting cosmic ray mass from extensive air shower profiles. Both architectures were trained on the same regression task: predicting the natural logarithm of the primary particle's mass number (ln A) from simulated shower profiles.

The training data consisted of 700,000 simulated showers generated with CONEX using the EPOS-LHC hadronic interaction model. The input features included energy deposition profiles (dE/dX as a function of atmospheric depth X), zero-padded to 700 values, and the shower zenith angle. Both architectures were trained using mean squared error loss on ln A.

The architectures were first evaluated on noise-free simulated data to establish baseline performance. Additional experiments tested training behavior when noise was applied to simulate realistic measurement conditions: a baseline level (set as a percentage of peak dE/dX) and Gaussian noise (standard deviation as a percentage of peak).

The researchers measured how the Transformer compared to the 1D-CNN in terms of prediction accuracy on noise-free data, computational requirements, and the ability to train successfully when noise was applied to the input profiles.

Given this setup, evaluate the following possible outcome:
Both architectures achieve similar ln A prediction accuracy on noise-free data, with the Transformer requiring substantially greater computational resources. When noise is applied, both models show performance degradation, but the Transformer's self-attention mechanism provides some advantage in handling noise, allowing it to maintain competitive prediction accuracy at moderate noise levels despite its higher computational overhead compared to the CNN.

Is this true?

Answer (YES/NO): NO